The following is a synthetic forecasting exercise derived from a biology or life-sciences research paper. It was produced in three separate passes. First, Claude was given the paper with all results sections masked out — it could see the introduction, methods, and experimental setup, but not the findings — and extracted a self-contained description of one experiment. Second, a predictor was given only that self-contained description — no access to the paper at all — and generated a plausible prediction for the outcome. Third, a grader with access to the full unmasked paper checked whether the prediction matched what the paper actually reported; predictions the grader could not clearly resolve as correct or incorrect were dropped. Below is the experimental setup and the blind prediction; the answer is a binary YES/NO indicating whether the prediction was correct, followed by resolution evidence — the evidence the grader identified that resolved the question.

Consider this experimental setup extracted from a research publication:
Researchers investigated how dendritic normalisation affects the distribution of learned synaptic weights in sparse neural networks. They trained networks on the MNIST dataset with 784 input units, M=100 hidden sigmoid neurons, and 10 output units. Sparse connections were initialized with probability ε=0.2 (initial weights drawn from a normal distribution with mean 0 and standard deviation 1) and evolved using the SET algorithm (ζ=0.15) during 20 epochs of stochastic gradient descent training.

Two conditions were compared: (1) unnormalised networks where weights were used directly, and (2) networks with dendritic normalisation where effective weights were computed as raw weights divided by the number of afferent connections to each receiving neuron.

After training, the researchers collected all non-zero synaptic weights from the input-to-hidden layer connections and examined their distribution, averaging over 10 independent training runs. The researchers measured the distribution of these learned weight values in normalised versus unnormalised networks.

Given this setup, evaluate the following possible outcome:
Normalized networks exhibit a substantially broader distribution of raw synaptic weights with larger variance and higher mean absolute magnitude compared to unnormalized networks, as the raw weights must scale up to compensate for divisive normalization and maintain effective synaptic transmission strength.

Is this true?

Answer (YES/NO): NO